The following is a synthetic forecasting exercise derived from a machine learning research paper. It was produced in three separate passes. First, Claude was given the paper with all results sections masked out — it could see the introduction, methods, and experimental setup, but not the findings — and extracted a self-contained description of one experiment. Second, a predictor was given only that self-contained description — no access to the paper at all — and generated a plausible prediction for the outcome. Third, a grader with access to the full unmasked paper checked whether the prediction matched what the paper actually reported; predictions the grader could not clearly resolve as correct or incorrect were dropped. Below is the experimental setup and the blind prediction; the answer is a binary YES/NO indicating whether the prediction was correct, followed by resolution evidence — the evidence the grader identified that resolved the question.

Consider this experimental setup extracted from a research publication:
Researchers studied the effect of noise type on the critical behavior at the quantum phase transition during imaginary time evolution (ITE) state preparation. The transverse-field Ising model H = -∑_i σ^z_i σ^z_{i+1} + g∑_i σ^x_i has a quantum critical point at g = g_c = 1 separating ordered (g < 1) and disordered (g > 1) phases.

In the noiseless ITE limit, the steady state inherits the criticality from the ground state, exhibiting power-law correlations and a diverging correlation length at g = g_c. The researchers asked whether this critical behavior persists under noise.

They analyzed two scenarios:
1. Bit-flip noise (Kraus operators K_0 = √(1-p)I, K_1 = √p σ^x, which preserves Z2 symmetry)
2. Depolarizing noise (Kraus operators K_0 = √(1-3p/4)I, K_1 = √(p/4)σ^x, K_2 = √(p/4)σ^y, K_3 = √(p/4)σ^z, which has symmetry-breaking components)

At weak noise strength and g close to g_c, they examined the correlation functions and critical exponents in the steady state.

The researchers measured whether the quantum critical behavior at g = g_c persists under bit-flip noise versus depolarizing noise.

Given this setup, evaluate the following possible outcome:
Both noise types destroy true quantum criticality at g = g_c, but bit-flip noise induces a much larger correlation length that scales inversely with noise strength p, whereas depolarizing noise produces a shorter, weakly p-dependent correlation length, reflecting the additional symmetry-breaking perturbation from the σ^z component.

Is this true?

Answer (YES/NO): NO